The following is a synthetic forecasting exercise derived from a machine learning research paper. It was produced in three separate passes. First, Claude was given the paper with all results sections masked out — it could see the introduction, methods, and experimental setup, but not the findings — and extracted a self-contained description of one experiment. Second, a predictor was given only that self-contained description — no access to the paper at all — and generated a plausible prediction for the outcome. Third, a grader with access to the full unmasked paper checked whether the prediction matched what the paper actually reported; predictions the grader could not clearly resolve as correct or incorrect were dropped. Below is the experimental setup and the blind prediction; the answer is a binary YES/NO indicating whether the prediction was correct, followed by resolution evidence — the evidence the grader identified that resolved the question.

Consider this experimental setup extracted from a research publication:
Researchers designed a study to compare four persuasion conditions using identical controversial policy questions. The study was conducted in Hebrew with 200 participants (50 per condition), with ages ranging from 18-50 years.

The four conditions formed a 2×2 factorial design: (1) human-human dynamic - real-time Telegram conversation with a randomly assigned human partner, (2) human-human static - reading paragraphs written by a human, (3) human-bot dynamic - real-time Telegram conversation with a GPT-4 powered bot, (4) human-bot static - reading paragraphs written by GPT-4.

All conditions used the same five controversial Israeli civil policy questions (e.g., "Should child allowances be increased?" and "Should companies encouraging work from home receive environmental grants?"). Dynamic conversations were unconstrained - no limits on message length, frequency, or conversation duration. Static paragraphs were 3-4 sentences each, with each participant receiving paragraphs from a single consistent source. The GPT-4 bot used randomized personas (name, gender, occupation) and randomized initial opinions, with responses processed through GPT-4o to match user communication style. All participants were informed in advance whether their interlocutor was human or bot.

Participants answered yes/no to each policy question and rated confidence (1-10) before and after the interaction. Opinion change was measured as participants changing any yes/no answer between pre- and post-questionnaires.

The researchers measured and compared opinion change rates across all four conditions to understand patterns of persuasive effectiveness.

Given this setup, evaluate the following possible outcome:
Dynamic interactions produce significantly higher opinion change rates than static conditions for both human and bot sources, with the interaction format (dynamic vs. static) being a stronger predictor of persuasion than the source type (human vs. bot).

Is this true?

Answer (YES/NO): NO